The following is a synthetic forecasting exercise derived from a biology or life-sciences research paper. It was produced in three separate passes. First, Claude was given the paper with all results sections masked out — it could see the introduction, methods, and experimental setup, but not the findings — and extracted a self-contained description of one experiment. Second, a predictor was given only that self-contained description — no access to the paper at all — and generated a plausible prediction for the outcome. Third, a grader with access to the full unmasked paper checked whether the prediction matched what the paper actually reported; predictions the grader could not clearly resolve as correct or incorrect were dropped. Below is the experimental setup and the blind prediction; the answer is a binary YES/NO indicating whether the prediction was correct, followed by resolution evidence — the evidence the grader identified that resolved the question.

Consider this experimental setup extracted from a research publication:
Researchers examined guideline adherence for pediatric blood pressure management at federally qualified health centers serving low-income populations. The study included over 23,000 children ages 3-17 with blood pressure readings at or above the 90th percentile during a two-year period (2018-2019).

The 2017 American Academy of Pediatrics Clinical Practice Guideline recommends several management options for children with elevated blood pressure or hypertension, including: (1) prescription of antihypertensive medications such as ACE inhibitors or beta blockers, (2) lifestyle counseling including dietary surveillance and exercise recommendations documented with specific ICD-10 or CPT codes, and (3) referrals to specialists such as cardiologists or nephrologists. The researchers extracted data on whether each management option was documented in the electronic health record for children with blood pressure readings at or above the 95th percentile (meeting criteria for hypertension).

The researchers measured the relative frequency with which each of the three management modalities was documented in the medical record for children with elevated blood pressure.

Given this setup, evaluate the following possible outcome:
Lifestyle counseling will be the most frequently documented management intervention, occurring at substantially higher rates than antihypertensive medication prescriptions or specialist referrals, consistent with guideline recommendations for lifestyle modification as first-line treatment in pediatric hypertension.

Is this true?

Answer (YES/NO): YES